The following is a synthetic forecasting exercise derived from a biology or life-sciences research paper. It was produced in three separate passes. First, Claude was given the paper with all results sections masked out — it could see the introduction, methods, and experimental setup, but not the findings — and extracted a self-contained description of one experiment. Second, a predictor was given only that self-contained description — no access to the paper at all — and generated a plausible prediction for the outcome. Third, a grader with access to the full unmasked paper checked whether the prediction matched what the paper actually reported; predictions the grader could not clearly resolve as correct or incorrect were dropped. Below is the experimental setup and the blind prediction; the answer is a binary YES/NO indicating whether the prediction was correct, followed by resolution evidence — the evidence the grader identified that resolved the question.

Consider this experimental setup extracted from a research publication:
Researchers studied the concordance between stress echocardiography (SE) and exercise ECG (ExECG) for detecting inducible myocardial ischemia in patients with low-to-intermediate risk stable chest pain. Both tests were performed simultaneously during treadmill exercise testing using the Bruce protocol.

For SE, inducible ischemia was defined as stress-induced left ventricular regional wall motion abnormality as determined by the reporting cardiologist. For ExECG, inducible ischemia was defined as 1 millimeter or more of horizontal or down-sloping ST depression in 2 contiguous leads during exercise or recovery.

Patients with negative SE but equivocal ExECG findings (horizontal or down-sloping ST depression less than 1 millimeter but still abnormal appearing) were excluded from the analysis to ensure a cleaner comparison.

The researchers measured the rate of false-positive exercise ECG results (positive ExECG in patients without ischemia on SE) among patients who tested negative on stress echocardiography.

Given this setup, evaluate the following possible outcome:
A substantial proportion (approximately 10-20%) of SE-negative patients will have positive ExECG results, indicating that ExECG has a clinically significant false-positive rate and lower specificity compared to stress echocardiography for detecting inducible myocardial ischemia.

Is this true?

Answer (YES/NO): YES